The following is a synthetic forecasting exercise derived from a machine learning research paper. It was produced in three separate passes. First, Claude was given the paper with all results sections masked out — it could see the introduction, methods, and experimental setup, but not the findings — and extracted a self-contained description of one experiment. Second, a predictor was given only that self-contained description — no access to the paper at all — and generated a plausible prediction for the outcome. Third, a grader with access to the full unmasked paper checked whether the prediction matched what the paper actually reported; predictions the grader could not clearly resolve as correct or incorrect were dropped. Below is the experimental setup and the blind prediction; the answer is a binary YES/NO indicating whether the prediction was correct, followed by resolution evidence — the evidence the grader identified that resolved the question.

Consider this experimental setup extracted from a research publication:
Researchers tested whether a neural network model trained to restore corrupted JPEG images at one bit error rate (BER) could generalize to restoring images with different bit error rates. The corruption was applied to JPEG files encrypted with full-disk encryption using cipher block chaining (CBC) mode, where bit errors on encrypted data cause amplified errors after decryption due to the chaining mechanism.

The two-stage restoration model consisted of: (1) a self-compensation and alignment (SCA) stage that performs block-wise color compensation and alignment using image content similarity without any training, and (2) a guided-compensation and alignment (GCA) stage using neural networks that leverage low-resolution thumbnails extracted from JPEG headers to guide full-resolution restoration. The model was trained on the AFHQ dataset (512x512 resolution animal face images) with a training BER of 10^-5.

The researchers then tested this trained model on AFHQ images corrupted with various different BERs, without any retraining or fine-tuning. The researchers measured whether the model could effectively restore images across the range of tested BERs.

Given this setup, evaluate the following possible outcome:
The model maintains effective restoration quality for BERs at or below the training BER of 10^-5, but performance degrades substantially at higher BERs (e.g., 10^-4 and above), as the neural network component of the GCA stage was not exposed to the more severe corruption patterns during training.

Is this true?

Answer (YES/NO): YES